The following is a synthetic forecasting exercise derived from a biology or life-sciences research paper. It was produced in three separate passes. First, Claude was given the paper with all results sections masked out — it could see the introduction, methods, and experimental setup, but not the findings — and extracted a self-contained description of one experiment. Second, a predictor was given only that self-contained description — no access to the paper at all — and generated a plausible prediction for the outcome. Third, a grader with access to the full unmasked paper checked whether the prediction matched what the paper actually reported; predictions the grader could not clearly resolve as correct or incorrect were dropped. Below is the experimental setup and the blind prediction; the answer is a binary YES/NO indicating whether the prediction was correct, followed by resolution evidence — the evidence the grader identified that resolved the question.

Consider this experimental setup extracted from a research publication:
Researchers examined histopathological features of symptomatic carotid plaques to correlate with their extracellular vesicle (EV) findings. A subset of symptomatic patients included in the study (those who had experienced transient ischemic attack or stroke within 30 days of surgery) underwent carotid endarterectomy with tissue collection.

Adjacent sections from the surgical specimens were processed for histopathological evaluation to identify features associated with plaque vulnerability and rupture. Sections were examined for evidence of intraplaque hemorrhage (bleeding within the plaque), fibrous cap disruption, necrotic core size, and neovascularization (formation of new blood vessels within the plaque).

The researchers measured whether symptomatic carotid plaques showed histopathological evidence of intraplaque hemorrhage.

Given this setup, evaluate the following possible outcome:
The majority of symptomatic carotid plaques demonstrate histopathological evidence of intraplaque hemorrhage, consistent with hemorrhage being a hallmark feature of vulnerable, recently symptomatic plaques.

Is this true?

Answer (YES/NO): YES